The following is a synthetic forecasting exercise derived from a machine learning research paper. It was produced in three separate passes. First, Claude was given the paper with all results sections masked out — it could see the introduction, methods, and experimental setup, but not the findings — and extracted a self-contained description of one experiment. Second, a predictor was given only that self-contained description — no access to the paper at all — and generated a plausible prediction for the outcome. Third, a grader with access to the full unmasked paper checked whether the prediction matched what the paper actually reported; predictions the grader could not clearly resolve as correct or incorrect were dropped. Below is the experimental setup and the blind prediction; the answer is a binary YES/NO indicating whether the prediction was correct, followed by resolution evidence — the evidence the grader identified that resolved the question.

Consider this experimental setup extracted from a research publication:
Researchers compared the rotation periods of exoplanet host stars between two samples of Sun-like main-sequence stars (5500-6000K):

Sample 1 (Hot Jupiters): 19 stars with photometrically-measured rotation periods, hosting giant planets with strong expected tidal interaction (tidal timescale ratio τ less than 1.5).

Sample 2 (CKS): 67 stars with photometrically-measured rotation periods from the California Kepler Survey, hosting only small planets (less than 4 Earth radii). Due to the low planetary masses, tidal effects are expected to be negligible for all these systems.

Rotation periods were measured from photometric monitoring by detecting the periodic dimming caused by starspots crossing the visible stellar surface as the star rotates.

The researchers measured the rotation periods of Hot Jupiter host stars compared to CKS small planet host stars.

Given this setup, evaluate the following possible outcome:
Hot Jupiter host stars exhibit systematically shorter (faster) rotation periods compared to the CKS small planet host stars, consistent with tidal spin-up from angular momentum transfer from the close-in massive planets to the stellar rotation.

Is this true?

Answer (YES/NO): YES